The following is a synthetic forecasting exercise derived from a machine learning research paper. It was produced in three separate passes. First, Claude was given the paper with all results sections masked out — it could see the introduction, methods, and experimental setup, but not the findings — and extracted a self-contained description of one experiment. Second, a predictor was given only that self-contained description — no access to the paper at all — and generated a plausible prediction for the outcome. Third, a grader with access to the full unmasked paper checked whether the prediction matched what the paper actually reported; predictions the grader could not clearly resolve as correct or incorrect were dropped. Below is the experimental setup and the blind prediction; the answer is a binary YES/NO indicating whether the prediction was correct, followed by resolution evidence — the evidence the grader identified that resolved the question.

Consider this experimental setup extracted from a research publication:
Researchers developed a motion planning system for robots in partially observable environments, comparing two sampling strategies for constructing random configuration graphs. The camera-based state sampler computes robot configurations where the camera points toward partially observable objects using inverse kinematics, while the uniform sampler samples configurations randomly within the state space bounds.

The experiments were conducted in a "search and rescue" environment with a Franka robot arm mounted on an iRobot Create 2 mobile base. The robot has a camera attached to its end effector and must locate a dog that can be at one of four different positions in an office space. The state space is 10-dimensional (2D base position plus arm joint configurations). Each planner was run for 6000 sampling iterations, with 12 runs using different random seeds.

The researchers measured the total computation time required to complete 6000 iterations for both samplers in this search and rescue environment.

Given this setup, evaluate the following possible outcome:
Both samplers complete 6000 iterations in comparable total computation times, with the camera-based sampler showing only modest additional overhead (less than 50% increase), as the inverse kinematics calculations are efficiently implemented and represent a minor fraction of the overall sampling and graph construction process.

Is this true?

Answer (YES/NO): NO